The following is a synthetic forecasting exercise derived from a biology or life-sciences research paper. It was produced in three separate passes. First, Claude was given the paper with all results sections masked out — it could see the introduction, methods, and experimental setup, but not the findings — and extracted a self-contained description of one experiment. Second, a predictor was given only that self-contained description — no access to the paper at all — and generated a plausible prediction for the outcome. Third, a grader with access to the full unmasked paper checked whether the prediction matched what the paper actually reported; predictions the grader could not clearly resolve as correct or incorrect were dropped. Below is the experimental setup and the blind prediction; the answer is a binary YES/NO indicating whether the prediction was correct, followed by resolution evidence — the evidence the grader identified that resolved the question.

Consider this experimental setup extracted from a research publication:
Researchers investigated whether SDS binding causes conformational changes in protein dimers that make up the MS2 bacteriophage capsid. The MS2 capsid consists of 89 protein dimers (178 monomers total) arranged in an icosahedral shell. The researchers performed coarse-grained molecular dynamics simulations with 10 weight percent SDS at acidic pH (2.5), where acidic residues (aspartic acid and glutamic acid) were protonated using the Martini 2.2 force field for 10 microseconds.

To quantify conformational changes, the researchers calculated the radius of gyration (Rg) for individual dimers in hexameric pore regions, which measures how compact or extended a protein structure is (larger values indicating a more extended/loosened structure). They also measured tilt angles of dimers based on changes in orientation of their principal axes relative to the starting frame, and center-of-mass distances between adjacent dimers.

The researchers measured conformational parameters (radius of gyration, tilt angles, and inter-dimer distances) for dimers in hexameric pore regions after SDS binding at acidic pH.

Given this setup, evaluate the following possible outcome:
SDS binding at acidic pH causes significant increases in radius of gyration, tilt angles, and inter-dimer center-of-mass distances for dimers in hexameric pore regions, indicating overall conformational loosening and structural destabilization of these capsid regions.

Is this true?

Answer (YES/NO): YES